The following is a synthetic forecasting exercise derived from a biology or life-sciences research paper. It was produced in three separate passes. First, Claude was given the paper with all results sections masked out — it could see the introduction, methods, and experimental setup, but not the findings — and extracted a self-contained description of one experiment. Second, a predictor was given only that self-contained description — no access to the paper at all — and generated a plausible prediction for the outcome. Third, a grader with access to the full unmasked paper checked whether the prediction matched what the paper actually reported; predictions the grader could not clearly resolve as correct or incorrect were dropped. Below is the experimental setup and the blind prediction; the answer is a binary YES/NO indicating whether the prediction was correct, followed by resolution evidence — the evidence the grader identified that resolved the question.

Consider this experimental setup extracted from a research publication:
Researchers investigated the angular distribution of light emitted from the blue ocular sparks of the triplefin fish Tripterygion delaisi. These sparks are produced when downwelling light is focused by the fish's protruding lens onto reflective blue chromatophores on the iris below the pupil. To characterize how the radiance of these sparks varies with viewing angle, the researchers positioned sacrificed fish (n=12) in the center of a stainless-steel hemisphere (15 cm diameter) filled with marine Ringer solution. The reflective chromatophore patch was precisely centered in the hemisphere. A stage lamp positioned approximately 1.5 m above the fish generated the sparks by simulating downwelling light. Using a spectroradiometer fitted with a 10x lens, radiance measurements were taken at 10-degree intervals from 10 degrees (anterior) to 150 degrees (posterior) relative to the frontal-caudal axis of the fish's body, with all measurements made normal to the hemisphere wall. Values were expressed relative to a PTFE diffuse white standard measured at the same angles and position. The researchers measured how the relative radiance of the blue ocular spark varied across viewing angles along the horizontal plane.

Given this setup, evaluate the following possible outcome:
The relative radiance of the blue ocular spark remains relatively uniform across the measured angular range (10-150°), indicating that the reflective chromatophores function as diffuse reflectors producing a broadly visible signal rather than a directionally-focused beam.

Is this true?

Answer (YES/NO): YES